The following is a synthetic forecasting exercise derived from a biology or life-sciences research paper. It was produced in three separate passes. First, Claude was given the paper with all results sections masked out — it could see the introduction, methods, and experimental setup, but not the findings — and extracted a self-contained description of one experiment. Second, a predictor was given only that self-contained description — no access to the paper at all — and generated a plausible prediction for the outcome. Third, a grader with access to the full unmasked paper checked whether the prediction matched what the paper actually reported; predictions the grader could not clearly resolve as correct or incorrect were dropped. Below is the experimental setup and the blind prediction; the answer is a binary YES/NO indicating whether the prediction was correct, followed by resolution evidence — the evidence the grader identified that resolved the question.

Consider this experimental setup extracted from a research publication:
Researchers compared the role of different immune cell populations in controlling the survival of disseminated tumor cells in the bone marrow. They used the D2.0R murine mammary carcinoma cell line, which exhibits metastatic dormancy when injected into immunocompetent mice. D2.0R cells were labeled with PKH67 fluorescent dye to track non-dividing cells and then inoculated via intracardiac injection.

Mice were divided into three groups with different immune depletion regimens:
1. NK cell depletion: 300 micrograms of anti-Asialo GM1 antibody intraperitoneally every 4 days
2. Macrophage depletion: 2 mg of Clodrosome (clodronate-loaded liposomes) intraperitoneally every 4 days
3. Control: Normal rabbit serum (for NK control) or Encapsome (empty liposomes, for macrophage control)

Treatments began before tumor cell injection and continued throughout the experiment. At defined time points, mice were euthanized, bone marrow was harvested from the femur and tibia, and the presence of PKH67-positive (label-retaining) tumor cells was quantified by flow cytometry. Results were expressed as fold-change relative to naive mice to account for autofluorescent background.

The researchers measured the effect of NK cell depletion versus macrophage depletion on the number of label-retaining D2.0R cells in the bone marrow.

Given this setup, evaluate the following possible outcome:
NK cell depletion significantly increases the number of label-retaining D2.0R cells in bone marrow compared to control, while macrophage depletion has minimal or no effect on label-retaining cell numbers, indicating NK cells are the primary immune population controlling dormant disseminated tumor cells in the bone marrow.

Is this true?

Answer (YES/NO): NO